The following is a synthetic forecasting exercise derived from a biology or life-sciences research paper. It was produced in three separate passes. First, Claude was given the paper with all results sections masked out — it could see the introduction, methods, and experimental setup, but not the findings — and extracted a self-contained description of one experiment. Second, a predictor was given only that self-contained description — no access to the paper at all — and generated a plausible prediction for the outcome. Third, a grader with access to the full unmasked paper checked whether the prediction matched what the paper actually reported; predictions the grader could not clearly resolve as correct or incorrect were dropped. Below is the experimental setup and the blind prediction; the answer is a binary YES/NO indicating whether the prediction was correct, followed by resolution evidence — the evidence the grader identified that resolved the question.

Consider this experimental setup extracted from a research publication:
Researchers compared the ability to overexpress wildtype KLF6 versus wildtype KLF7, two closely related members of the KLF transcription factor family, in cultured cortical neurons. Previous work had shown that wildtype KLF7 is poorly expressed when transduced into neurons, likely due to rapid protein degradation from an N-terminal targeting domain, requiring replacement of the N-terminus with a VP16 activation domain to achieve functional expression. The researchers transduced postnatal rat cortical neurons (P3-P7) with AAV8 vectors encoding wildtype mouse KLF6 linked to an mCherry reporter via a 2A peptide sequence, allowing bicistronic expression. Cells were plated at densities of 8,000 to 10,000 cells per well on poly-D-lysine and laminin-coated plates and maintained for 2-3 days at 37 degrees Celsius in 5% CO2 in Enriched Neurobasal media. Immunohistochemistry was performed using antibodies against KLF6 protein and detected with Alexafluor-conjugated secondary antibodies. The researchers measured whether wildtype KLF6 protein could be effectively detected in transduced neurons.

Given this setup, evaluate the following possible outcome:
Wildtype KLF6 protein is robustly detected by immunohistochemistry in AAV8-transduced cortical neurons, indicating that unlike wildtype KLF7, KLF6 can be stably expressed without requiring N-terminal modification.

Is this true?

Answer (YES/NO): YES